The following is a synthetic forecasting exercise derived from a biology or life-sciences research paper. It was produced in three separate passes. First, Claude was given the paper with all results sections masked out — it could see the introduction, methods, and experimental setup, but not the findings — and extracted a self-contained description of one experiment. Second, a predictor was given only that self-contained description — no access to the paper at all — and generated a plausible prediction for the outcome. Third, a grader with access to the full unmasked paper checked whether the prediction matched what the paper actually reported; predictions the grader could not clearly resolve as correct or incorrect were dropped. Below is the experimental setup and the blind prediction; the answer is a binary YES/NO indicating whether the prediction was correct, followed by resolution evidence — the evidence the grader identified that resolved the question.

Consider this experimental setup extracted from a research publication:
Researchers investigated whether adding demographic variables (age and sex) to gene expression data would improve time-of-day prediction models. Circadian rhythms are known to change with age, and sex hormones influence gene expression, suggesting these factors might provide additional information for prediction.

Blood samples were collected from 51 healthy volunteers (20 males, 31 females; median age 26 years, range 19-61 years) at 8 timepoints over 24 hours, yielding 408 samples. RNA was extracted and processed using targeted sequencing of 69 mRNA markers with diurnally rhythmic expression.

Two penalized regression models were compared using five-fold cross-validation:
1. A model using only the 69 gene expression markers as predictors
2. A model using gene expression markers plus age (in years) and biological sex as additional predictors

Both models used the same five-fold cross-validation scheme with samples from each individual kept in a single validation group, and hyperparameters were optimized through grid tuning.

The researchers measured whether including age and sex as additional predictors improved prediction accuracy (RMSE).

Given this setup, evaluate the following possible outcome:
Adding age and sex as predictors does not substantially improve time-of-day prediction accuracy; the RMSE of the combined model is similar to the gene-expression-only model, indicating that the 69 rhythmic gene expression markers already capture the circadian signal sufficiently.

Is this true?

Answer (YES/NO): YES